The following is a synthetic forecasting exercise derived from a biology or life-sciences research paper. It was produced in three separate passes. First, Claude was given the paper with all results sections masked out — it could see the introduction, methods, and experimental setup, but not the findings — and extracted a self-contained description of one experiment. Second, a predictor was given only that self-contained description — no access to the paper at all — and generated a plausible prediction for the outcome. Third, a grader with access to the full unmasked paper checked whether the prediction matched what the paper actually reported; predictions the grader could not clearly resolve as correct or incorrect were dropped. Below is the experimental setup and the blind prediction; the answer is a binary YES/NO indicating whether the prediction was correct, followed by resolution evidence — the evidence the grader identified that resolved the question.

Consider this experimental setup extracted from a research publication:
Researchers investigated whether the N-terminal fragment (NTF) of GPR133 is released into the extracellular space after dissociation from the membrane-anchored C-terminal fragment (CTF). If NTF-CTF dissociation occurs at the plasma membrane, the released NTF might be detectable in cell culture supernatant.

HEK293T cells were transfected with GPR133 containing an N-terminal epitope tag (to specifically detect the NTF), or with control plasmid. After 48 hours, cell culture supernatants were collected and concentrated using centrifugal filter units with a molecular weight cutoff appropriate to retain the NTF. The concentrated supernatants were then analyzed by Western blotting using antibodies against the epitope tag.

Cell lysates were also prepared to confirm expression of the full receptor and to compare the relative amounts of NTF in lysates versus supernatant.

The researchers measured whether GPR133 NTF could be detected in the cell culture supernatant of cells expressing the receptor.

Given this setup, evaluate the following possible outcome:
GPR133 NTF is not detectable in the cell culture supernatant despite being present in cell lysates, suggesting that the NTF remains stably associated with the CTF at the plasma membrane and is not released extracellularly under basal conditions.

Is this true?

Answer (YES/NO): NO